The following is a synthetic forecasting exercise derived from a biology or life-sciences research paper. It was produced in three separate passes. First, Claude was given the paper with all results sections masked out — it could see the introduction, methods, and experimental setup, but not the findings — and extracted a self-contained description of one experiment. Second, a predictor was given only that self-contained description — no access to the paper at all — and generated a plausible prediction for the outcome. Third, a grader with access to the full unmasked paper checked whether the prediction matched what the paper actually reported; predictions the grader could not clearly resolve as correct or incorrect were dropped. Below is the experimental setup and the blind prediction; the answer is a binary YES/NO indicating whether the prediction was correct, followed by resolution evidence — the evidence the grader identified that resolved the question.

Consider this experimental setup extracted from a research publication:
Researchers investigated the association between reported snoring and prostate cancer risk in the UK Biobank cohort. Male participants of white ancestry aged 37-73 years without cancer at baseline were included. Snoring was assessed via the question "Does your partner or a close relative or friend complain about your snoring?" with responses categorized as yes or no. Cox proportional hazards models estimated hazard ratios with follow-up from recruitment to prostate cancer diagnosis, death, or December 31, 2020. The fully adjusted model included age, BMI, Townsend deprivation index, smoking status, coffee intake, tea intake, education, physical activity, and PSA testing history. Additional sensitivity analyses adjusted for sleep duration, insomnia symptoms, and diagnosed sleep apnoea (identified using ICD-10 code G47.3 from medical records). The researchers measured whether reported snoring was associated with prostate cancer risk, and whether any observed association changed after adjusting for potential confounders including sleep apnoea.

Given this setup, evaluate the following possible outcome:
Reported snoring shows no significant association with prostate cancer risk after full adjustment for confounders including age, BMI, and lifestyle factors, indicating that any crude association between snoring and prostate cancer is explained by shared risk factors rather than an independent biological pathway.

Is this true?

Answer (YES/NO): NO